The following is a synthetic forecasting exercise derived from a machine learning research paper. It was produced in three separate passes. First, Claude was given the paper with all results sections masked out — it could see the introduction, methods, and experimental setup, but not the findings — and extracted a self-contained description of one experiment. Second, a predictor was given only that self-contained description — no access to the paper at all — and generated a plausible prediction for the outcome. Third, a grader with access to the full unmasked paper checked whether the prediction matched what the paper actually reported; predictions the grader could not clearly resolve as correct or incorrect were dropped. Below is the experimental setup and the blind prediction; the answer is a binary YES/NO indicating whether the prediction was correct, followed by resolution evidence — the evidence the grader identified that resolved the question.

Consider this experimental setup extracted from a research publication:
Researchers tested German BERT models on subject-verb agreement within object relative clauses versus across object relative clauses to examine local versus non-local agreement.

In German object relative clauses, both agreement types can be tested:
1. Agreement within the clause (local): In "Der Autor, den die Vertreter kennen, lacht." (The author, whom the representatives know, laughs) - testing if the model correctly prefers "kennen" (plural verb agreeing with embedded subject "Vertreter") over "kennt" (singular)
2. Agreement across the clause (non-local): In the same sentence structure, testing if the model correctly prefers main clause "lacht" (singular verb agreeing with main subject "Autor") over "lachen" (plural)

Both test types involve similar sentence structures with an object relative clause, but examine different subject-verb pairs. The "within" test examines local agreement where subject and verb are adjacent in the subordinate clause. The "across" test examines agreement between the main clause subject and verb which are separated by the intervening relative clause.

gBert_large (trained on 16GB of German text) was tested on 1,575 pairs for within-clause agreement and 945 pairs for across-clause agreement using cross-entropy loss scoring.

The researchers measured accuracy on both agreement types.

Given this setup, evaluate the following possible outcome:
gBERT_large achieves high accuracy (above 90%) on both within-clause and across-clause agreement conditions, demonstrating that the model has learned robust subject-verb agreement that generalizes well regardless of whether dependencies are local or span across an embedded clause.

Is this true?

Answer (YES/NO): YES